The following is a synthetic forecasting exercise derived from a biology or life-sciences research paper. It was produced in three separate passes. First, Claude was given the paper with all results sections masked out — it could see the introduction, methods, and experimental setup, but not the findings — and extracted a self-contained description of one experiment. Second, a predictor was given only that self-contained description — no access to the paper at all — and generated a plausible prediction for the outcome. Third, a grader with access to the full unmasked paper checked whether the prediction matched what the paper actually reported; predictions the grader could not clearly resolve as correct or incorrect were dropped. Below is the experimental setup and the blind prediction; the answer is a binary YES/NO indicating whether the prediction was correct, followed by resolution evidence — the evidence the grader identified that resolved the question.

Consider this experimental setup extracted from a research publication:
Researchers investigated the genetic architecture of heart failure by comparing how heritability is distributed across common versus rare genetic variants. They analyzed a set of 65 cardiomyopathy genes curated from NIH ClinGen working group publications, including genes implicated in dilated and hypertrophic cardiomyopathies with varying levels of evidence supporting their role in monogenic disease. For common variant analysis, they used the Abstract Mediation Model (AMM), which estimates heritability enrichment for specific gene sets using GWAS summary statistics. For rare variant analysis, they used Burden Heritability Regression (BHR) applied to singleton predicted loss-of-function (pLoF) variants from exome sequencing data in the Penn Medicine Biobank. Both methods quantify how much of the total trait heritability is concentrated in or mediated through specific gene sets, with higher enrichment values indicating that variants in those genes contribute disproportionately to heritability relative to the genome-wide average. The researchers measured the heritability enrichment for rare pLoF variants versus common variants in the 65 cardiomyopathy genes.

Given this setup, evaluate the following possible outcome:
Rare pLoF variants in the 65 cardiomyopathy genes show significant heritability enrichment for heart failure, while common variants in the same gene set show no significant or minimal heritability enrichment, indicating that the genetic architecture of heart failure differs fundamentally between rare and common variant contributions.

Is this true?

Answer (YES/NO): NO